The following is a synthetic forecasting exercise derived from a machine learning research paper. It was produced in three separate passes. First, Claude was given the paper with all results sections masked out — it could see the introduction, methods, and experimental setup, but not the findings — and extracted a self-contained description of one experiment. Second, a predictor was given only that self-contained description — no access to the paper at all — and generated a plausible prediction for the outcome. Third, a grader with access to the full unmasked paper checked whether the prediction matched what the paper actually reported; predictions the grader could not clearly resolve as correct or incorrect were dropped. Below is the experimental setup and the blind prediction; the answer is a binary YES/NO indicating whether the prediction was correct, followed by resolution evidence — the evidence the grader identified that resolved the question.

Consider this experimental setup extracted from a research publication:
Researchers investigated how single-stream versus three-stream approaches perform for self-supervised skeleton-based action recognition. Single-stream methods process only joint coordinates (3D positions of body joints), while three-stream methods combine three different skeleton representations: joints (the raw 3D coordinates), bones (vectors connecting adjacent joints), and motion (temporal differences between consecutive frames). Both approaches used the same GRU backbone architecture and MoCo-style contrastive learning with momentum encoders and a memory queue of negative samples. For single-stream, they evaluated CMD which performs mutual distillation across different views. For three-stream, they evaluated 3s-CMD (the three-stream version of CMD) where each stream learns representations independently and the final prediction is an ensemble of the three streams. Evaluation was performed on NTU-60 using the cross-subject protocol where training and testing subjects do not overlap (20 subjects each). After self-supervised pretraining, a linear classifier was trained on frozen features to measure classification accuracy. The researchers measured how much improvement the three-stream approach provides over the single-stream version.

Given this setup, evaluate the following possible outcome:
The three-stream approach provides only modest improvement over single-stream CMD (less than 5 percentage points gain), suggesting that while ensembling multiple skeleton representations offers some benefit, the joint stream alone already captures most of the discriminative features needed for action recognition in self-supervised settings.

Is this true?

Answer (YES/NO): YES